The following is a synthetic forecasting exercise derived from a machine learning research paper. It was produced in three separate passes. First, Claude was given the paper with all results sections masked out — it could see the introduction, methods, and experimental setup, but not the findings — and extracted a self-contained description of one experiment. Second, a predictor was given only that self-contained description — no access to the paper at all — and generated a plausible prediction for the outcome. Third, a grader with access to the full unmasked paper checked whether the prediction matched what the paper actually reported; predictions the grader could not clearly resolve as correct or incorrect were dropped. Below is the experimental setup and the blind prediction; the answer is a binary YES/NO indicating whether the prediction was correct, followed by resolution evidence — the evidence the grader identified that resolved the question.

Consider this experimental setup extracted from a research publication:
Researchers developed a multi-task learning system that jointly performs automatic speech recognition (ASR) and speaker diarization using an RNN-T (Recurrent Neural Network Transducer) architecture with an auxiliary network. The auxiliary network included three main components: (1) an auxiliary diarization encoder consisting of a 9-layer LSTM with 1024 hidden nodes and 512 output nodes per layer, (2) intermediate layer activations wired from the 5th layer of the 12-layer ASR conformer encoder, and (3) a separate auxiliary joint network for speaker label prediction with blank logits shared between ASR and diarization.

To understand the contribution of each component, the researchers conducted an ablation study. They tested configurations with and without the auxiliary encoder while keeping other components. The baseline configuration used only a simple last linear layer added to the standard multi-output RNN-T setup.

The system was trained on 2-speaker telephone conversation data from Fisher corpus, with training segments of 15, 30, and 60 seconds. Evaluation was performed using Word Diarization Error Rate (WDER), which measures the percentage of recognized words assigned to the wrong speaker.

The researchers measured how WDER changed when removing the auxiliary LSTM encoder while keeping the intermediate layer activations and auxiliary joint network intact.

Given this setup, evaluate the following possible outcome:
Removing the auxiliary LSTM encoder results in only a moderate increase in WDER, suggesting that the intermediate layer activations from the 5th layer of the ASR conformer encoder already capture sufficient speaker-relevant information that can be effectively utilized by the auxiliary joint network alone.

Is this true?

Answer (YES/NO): NO